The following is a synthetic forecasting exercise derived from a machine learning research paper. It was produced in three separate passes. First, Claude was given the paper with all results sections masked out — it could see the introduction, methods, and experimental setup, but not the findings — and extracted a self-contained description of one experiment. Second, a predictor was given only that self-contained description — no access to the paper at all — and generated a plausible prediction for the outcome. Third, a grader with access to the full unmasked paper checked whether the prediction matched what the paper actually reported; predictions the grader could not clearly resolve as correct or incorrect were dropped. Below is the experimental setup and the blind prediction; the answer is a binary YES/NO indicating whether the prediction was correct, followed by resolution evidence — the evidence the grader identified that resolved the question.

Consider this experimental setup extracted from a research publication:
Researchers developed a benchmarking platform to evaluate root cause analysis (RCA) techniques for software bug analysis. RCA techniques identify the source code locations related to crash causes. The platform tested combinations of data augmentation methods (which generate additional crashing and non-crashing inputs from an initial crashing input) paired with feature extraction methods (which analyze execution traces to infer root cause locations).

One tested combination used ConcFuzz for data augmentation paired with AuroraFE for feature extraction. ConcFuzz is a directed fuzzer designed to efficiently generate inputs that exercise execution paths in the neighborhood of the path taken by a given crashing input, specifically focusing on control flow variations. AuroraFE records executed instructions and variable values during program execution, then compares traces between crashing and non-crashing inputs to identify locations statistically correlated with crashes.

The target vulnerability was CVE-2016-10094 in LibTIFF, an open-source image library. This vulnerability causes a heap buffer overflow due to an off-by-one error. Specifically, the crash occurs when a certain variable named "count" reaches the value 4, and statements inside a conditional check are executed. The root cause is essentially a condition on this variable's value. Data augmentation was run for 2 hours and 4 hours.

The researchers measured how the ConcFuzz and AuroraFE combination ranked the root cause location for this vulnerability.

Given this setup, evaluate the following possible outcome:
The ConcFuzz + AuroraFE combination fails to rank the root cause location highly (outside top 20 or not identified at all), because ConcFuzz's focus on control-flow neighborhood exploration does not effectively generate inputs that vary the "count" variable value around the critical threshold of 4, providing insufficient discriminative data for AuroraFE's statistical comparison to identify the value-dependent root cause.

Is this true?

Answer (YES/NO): YES